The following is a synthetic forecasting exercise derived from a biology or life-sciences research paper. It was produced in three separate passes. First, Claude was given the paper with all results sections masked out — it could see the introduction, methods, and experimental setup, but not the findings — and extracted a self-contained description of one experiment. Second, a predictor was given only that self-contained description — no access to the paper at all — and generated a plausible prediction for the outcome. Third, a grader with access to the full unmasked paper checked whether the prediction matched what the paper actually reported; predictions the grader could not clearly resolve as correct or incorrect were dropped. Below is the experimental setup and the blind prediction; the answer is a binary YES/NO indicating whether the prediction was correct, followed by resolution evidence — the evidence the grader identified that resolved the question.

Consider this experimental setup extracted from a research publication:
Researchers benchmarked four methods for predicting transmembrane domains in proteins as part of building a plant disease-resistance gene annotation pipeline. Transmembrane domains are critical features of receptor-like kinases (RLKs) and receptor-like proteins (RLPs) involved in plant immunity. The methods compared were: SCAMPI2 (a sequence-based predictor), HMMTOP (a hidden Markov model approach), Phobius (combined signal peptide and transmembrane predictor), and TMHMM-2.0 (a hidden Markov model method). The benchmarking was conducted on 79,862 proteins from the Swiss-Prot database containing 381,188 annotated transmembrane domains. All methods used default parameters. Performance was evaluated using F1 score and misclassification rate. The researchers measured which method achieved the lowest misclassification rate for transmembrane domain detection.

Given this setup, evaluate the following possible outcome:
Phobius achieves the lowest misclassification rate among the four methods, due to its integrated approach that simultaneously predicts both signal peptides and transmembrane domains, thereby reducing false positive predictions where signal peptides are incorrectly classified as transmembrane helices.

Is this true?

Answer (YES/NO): NO